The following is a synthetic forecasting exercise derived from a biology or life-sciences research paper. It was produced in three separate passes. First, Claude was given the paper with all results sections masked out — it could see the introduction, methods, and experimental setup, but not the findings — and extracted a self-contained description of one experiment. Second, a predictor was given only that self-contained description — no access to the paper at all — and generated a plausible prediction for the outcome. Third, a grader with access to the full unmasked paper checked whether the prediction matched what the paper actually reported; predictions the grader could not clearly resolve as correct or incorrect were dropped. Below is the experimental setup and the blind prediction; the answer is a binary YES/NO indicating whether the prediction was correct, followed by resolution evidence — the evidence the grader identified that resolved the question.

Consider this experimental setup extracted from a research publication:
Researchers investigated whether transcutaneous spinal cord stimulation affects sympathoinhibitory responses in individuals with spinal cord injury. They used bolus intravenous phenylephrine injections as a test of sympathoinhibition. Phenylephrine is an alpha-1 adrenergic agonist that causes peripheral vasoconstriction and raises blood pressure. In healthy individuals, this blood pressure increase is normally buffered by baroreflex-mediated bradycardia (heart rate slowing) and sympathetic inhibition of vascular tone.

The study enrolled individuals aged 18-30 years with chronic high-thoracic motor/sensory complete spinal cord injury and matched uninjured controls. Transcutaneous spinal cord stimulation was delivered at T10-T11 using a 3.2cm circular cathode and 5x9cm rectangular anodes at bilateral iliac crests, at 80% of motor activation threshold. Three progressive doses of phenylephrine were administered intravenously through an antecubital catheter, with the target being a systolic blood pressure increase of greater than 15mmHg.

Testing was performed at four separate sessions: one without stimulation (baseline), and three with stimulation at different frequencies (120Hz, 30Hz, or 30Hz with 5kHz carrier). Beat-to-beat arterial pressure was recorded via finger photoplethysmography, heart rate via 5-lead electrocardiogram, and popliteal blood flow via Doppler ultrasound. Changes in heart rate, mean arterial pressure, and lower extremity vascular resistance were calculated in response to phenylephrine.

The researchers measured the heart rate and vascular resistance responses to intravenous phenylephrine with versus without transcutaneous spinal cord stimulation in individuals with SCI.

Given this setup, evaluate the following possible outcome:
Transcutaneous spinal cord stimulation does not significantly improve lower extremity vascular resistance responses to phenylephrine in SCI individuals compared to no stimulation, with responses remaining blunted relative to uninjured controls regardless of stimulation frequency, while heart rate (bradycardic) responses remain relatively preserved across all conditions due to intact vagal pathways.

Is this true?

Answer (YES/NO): NO